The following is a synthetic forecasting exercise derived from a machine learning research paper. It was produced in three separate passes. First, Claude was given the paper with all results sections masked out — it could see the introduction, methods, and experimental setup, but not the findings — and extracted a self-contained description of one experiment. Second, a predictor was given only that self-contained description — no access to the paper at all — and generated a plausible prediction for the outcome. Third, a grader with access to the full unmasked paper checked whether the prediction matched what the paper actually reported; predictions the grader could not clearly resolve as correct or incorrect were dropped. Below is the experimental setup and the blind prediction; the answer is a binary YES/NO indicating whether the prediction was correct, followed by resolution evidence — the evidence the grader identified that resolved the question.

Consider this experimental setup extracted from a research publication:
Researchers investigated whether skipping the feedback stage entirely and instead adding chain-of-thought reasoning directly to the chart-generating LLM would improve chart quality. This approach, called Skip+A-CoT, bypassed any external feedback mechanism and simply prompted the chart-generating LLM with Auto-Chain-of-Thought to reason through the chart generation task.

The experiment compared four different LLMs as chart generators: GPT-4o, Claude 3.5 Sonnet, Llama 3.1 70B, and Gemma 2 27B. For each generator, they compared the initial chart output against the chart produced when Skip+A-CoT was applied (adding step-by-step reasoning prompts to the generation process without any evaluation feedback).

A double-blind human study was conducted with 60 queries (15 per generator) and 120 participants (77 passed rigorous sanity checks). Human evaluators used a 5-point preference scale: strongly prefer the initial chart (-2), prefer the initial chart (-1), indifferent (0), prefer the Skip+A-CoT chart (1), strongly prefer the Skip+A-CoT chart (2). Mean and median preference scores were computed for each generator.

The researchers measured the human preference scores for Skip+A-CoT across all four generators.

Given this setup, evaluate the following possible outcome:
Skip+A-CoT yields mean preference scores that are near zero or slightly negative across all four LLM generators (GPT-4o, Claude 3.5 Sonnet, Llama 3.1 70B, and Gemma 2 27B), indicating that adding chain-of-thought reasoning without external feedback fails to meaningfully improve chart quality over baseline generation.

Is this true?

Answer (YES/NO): NO